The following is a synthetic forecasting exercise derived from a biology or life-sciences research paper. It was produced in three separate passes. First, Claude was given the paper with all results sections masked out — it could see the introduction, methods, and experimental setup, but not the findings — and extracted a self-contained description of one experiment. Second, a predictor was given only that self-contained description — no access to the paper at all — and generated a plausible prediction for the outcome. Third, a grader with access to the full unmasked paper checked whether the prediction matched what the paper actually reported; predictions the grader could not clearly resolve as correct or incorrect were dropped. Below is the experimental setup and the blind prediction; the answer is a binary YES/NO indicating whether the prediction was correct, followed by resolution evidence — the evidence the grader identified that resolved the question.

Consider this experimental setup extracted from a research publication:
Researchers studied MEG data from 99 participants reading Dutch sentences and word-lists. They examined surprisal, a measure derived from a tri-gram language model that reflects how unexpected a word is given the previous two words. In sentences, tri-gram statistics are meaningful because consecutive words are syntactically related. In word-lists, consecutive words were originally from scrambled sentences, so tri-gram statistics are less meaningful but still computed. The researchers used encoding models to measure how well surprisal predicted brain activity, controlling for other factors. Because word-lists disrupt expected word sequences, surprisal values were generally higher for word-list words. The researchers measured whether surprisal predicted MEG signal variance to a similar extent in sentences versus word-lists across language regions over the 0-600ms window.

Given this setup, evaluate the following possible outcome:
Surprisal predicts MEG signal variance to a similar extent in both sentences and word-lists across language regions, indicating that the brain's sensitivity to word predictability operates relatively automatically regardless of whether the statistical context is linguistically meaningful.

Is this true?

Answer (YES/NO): YES